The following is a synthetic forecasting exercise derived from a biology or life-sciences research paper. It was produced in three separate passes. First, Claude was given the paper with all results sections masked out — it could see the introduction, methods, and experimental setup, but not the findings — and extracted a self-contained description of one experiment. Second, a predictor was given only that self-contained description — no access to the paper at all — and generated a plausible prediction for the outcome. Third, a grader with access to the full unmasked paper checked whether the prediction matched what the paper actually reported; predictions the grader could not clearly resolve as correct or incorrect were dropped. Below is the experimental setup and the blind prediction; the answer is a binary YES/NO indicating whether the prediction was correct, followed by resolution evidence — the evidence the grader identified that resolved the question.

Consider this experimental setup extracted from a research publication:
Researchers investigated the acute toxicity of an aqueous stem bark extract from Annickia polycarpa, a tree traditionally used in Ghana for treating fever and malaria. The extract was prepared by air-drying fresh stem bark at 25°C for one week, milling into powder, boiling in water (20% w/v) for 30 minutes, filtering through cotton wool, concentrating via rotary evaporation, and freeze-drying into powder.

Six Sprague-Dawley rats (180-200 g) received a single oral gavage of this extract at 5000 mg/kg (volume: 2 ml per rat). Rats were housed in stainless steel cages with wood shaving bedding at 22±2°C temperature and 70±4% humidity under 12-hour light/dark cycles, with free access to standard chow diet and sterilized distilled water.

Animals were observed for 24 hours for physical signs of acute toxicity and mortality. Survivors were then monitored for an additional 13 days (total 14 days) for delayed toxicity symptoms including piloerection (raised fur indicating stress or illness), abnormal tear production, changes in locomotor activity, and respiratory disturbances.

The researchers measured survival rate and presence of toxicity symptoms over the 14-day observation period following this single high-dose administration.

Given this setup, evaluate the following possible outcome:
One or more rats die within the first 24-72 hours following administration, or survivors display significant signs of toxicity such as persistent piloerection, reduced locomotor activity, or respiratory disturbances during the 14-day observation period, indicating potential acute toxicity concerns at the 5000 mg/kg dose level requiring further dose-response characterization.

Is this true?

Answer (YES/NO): NO